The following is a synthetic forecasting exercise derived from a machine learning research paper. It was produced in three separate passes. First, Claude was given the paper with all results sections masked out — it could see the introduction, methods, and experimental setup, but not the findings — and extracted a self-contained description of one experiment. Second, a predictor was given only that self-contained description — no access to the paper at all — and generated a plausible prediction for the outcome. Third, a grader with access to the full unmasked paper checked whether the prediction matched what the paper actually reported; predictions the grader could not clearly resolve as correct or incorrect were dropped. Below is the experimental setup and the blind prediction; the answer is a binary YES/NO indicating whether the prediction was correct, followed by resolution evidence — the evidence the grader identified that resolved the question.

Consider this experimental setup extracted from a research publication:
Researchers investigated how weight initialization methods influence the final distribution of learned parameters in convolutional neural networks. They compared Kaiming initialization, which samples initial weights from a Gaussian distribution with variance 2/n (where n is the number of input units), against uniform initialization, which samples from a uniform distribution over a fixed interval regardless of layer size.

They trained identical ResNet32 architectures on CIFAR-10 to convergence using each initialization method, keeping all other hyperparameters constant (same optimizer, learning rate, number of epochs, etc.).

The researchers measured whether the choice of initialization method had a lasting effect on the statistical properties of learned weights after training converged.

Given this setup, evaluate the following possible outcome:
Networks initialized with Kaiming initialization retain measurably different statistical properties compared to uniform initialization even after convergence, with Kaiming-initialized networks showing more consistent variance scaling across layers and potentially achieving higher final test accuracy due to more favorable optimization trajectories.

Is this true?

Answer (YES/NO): NO